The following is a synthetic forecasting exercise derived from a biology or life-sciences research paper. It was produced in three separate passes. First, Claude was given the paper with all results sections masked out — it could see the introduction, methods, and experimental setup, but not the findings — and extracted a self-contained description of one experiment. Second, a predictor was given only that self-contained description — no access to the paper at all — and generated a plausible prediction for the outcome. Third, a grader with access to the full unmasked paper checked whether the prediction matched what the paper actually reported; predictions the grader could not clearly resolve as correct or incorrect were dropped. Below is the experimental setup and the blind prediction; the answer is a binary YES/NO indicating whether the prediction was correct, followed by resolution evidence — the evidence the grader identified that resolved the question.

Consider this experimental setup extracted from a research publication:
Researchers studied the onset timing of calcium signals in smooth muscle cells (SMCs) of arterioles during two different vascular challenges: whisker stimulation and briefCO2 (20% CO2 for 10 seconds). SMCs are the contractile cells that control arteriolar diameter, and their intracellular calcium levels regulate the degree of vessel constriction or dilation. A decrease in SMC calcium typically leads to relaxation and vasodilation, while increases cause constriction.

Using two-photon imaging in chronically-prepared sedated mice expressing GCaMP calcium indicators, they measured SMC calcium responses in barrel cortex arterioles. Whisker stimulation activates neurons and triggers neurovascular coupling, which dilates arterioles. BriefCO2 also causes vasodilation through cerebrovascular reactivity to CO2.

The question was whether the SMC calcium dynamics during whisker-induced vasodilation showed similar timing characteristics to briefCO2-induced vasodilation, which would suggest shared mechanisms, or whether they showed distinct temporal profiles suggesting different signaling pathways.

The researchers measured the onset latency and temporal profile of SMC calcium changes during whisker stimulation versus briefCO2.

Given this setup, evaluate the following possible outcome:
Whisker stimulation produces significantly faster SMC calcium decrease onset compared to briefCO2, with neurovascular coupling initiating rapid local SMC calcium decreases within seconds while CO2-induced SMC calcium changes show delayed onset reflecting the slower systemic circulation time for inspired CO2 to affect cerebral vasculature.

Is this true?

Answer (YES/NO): YES